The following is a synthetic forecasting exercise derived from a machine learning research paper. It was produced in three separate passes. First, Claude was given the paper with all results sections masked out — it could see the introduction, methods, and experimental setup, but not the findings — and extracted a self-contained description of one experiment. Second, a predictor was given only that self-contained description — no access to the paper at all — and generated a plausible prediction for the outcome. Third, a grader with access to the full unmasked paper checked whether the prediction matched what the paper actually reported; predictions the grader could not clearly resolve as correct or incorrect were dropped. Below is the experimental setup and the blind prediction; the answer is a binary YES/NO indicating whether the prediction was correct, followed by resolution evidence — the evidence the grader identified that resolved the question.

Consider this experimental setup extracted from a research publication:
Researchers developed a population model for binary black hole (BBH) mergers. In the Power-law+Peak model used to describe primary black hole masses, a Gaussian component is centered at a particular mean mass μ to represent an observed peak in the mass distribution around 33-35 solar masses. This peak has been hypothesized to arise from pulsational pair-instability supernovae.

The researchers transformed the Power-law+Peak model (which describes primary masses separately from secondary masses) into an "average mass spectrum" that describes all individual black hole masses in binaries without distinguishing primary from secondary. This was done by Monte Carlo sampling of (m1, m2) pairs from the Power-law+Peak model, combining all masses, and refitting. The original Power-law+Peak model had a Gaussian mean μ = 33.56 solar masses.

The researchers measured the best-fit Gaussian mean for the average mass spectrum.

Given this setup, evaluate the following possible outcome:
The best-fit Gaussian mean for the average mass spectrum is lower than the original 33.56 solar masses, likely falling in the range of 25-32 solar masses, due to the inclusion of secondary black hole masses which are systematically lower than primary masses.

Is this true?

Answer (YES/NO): YES